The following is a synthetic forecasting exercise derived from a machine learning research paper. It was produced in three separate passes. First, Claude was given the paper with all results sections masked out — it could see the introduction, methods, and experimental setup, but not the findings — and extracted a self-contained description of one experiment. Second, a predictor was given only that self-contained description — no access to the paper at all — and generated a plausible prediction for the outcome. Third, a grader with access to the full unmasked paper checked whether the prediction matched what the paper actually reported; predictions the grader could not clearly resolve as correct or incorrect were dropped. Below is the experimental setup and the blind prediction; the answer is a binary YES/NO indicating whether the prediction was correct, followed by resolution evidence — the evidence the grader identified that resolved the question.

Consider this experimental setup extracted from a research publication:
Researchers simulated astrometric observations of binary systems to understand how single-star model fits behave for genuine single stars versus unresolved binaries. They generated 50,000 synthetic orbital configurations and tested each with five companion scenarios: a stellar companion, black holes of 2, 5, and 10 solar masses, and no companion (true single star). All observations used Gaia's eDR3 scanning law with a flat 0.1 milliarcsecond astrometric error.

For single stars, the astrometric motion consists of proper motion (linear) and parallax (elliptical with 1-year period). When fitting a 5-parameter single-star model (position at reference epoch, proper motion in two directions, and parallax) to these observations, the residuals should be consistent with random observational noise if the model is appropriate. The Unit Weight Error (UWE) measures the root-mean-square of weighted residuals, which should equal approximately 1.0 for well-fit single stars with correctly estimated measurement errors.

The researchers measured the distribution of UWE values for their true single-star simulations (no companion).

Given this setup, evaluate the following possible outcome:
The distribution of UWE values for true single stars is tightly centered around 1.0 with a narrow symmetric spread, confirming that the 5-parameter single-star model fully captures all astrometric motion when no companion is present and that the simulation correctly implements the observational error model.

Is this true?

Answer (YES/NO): YES